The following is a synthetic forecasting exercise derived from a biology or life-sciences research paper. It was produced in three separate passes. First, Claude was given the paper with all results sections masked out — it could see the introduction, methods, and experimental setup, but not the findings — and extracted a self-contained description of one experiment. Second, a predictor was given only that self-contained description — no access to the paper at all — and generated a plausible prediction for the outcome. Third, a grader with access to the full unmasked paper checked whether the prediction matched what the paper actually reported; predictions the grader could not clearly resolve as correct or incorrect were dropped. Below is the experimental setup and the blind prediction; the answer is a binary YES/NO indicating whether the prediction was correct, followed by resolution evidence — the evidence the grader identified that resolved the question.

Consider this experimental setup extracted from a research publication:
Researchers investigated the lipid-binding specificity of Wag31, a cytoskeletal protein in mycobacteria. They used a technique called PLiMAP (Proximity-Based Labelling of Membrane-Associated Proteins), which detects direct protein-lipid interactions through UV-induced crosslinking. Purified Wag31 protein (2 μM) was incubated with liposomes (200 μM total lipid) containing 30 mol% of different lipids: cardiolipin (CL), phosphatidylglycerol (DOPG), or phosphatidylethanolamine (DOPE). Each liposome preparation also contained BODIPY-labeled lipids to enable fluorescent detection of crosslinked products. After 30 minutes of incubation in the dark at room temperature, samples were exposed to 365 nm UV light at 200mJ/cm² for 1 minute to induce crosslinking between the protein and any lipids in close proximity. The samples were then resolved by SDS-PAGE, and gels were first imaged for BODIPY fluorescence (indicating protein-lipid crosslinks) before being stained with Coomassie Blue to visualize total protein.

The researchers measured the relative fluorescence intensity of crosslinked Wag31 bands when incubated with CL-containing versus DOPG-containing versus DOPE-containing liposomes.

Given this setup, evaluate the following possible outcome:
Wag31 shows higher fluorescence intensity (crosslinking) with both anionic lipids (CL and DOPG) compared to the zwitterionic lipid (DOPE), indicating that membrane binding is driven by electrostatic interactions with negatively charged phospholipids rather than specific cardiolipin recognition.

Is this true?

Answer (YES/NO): NO